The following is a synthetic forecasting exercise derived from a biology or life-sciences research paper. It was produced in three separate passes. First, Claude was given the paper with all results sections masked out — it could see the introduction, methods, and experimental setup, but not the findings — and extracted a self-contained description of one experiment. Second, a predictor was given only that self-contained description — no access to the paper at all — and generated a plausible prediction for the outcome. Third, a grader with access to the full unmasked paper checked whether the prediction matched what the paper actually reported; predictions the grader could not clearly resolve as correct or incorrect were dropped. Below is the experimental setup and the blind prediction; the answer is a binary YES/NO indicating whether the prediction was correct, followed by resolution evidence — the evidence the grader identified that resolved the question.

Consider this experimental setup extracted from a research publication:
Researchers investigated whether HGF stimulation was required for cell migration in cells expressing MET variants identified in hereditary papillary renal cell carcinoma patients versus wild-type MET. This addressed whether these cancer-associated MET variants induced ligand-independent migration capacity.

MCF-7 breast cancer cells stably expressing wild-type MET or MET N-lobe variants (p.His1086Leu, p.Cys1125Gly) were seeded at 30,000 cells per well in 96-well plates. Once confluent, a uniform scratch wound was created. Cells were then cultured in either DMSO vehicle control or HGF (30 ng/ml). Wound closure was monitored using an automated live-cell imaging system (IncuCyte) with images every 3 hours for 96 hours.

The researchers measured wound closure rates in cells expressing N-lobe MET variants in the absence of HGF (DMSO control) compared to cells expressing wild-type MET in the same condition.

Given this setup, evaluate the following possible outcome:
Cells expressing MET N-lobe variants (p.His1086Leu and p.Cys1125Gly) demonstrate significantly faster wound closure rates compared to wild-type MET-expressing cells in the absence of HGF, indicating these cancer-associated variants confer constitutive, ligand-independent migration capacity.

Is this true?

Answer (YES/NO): NO